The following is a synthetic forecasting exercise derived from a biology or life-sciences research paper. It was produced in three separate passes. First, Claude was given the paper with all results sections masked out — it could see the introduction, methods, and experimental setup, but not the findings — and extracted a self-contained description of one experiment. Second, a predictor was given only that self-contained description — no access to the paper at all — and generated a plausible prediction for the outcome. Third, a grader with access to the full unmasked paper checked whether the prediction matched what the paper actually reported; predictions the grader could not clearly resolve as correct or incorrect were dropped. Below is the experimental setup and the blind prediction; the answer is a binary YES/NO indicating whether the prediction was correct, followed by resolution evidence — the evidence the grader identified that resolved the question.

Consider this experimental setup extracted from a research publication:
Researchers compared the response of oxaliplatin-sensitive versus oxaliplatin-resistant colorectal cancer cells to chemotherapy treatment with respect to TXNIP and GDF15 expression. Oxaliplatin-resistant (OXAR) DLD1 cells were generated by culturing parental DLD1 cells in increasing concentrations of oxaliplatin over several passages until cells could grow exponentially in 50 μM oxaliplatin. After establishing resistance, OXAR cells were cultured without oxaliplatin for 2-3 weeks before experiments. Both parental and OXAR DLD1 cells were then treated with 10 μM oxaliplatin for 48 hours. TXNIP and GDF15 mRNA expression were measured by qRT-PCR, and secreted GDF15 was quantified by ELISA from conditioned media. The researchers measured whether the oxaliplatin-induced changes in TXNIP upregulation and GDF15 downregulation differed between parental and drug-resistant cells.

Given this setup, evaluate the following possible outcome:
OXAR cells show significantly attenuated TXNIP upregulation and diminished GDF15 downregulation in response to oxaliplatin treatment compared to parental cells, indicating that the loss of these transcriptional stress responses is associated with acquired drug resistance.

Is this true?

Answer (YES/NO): YES